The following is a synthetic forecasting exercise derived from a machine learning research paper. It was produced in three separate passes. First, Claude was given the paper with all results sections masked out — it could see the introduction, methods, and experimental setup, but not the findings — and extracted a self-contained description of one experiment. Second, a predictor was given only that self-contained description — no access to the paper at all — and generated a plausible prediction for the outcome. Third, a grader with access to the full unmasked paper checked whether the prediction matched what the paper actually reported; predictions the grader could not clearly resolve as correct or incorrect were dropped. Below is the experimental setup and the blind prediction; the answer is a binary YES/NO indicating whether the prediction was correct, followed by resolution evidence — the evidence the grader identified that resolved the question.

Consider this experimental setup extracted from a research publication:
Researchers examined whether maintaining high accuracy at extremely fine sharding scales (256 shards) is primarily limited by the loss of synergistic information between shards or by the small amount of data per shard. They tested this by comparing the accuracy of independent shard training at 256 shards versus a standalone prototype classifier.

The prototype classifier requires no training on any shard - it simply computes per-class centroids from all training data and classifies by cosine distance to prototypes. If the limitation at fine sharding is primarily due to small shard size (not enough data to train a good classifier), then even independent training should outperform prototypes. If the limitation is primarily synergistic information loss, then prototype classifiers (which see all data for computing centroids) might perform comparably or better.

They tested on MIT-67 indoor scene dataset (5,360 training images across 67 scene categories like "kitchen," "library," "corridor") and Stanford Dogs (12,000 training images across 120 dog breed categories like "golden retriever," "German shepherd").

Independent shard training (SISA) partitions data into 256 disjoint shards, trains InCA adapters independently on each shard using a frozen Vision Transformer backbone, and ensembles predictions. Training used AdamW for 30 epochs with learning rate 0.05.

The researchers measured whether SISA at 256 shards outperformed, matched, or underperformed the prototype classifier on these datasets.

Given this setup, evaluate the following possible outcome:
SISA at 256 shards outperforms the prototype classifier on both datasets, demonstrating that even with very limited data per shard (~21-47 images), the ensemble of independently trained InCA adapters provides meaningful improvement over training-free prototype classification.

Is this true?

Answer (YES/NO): NO